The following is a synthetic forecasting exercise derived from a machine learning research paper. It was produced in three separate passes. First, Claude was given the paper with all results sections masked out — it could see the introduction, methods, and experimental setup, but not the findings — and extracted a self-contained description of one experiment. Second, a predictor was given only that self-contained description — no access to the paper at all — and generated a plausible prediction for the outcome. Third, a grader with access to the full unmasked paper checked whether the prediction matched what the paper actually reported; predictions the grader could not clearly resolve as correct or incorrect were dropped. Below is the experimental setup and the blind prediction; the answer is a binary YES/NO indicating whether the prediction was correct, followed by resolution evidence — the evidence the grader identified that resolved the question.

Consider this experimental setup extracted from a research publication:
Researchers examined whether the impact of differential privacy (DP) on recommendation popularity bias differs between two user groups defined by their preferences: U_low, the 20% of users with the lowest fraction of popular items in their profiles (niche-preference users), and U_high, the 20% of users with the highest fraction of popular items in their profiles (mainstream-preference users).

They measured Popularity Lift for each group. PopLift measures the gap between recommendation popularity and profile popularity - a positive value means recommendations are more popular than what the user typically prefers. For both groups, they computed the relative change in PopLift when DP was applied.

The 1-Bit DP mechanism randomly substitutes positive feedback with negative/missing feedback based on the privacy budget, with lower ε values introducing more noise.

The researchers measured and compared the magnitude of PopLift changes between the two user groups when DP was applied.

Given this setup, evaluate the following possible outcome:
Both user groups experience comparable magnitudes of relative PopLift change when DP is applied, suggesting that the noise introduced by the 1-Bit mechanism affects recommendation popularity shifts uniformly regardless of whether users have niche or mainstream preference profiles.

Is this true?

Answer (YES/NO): NO